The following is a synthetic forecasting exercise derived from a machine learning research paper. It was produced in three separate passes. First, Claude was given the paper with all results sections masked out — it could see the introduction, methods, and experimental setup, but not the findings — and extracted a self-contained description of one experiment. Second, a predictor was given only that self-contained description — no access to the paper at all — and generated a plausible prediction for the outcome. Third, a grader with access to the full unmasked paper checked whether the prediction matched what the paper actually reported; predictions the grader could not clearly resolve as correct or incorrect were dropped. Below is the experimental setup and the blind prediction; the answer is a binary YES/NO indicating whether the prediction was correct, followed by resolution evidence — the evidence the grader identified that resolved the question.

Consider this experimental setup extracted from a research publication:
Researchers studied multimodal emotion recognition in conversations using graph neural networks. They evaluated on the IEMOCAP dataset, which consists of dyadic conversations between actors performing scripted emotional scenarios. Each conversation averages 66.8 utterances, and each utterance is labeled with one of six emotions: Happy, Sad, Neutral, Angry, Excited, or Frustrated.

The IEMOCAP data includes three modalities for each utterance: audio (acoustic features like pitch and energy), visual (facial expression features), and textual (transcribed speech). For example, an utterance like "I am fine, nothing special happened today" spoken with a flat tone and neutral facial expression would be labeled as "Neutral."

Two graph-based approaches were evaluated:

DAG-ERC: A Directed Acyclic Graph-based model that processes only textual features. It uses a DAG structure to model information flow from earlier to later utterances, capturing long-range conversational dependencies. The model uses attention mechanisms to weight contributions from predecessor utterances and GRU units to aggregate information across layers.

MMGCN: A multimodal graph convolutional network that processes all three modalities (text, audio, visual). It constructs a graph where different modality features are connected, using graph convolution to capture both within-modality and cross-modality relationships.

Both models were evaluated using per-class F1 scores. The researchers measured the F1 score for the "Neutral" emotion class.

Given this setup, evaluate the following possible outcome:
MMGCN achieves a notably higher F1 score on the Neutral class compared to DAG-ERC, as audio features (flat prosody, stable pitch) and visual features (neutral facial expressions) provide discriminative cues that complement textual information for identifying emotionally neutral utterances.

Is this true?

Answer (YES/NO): NO